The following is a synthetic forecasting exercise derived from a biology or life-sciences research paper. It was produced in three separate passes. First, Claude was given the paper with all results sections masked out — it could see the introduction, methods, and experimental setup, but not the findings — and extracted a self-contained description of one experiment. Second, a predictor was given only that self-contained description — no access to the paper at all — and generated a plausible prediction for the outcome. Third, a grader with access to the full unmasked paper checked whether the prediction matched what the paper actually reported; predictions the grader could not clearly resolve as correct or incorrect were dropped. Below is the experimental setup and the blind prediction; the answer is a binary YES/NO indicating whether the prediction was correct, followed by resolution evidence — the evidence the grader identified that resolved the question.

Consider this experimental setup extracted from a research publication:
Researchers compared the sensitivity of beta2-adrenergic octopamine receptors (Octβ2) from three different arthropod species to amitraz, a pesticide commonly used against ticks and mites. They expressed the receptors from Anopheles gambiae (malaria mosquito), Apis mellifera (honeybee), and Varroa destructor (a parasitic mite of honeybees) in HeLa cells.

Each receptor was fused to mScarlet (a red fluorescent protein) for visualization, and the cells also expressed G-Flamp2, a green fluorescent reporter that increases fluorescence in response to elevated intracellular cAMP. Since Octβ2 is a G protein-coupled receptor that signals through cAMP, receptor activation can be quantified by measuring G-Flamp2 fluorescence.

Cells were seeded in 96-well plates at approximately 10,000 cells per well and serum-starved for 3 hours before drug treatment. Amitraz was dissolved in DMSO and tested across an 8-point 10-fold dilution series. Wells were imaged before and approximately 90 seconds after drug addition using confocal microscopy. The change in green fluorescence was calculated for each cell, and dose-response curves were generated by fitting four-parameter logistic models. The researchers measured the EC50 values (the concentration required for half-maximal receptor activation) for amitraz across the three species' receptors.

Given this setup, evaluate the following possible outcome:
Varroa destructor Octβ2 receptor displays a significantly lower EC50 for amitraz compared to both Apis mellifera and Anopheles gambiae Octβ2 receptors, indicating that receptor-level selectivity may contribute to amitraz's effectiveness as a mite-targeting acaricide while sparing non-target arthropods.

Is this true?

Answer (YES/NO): YES